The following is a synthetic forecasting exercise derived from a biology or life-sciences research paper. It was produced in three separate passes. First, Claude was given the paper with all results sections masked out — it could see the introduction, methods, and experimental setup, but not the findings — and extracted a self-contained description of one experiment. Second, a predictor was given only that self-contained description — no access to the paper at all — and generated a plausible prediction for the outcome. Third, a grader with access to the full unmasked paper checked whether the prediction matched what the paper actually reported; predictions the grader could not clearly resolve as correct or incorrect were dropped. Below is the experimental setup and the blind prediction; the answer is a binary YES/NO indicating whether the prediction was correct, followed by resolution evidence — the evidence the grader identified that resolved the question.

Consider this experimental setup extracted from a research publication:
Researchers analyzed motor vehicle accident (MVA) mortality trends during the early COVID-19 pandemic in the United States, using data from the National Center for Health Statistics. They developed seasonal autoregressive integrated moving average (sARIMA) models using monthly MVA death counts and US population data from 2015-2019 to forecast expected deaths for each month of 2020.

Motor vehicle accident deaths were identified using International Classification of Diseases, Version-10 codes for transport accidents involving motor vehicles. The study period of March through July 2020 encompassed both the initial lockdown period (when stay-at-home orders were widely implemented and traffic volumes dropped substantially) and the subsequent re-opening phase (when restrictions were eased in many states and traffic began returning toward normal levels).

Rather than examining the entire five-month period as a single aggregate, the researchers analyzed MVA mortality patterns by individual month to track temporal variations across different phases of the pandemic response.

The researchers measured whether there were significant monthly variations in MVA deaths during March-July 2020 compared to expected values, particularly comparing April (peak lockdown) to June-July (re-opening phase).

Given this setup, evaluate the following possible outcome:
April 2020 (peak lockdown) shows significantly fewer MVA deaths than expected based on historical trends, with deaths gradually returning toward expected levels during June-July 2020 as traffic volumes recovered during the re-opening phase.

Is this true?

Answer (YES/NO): NO